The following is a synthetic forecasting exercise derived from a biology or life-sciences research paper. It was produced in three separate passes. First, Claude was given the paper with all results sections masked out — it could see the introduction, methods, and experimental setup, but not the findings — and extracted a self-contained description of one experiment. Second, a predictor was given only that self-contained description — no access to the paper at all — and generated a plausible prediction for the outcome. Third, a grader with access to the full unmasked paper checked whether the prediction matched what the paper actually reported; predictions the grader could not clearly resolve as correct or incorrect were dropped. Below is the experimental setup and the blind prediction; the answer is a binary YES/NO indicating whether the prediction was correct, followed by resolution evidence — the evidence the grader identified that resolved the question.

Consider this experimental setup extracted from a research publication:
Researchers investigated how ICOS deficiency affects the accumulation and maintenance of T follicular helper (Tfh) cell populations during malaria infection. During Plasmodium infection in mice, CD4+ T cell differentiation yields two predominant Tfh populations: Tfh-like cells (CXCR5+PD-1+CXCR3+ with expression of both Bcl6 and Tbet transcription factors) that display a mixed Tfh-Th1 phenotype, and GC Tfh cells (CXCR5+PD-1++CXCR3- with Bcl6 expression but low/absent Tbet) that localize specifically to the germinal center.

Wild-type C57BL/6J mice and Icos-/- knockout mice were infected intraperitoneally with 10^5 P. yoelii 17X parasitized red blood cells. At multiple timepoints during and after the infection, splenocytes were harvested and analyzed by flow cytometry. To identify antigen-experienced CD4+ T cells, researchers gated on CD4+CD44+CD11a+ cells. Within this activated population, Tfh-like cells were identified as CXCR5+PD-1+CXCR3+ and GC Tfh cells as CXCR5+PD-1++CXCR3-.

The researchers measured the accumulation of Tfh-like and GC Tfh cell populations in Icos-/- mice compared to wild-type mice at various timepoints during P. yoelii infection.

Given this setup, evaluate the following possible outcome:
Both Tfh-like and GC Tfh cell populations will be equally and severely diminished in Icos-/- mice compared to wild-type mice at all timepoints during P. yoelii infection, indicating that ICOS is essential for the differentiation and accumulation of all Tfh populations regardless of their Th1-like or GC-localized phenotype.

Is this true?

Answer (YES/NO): NO